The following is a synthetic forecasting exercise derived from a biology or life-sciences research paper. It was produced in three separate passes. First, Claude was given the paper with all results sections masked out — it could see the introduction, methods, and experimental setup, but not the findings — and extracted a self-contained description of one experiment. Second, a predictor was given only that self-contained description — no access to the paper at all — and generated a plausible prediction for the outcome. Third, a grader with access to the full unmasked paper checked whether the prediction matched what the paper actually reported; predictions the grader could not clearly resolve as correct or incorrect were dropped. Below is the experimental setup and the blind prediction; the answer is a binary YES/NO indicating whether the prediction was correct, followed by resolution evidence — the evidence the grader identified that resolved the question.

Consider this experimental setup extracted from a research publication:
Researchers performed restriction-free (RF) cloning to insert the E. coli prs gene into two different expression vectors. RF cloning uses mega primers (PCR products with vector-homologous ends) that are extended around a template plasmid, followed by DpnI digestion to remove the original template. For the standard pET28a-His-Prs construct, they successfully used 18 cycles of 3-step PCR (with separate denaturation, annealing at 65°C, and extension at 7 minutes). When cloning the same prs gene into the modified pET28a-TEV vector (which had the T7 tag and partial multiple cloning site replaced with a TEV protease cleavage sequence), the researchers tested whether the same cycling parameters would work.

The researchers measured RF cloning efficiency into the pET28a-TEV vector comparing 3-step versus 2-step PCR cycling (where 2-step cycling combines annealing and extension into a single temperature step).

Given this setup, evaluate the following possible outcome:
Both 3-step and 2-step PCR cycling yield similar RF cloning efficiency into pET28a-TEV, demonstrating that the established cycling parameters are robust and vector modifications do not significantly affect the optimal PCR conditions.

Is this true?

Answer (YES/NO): NO